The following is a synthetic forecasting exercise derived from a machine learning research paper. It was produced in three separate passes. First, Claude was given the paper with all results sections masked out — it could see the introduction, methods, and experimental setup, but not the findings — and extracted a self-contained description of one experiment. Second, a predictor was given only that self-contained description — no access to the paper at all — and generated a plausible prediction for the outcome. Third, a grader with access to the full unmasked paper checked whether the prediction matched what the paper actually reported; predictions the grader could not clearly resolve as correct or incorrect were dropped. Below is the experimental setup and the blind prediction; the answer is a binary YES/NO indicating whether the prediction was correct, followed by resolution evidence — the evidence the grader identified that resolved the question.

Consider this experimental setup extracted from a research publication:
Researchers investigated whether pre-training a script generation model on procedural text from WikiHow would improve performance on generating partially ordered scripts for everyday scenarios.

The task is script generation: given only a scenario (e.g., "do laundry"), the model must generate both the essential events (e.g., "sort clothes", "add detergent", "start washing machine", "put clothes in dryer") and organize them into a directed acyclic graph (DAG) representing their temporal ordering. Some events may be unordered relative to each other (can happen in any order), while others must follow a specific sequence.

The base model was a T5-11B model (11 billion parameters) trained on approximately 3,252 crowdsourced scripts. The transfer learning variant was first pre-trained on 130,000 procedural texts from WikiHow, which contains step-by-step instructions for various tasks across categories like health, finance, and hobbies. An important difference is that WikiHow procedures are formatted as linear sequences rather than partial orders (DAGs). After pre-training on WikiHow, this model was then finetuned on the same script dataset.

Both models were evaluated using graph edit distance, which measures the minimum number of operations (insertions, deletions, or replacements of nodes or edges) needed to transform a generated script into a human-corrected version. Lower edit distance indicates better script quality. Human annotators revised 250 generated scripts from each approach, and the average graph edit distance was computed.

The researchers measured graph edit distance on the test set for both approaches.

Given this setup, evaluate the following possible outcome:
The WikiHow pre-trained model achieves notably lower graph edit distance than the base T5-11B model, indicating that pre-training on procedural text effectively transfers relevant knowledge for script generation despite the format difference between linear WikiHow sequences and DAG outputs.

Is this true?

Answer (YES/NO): NO